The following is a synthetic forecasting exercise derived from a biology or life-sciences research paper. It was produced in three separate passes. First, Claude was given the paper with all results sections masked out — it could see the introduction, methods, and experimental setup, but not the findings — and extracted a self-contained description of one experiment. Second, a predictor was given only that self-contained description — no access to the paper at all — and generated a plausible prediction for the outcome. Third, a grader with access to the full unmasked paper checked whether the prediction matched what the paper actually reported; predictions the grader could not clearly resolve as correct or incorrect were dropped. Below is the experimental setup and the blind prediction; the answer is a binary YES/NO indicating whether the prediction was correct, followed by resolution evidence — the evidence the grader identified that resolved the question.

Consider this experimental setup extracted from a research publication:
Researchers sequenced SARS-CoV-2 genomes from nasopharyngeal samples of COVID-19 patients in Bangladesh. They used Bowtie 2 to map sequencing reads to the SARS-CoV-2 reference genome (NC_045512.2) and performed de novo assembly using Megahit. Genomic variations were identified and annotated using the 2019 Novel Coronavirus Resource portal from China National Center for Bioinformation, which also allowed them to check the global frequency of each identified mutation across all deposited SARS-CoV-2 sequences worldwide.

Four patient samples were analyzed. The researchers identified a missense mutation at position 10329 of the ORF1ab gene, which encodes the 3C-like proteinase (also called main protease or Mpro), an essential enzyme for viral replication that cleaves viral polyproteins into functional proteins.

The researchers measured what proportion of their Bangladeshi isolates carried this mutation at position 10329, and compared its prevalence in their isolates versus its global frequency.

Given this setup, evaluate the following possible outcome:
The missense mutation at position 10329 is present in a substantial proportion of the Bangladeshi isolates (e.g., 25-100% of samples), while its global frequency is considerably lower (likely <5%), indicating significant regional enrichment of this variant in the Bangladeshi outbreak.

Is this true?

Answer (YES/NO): YES